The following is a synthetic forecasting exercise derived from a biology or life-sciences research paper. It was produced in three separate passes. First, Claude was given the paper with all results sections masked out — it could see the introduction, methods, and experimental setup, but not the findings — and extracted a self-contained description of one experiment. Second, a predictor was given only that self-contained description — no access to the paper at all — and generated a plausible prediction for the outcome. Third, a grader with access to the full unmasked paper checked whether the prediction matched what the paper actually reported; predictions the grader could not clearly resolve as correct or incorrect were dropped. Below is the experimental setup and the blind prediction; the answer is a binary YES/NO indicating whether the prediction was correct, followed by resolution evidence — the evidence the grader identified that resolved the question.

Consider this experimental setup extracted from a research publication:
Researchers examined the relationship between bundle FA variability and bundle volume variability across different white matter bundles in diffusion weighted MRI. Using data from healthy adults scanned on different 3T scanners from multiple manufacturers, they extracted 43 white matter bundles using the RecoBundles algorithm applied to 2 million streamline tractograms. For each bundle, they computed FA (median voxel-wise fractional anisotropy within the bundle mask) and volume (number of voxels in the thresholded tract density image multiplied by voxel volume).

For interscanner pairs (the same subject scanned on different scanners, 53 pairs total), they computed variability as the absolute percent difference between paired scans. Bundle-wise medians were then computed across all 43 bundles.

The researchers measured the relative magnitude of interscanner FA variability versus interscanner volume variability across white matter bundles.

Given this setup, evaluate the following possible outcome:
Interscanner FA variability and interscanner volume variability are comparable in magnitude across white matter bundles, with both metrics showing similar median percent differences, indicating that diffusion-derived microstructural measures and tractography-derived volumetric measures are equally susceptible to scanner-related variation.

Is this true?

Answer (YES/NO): NO